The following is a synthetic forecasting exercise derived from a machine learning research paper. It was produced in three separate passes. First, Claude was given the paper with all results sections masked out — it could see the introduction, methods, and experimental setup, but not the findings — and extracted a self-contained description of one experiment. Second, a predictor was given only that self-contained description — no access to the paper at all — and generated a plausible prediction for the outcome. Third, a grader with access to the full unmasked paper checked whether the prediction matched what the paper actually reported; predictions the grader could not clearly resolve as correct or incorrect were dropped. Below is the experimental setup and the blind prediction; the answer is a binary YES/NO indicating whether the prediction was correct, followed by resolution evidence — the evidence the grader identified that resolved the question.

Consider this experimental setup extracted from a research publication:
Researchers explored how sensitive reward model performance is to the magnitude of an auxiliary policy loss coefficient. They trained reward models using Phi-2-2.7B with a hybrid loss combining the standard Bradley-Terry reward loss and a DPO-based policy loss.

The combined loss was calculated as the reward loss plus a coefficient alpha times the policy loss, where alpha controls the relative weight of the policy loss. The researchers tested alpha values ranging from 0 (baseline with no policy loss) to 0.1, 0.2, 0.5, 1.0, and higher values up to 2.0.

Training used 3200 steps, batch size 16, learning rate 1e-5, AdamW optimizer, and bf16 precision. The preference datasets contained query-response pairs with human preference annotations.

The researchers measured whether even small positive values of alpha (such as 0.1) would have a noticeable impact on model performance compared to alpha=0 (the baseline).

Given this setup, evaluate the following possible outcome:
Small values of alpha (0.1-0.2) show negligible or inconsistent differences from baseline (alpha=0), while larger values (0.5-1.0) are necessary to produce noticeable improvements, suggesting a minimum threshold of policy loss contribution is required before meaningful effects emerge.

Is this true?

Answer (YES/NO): NO